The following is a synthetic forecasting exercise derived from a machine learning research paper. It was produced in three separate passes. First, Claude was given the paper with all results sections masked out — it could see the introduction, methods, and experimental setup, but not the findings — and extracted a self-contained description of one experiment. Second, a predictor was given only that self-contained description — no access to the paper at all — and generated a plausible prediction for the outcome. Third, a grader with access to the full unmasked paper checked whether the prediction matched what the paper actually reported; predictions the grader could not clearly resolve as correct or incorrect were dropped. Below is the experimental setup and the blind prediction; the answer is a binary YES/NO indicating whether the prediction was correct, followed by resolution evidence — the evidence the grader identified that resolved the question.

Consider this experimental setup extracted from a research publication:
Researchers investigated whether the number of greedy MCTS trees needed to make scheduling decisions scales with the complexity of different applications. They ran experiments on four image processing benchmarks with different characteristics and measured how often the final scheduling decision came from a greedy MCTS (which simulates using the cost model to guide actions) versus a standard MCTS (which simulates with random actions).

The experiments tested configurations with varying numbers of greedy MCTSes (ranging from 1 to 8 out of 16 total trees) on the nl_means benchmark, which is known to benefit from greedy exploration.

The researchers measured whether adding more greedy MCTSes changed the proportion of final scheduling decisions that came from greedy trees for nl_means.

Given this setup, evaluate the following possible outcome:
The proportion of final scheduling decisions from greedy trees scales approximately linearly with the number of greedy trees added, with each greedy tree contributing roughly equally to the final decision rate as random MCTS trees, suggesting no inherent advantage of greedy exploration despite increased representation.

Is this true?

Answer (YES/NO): NO